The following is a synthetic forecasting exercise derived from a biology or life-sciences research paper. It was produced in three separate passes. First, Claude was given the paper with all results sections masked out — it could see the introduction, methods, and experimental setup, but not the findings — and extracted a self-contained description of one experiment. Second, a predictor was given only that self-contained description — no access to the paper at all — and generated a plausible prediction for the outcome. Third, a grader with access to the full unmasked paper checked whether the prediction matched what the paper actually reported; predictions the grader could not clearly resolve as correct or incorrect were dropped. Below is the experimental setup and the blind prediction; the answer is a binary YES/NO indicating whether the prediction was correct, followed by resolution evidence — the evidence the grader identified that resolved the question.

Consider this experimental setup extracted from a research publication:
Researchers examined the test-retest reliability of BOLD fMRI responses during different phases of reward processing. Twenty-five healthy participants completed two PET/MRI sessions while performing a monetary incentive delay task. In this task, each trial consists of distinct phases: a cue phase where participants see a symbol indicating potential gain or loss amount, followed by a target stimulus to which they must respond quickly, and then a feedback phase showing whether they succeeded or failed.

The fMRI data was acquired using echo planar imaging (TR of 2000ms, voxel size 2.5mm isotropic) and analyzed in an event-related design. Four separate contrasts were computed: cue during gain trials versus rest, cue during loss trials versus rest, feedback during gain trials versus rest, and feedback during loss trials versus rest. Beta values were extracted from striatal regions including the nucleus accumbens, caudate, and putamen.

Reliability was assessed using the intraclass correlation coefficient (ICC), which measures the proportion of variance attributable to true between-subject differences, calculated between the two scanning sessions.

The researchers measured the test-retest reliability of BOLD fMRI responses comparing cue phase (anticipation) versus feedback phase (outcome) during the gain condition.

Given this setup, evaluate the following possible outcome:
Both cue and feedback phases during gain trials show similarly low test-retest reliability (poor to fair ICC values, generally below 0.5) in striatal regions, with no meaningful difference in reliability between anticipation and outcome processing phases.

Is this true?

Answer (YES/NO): NO